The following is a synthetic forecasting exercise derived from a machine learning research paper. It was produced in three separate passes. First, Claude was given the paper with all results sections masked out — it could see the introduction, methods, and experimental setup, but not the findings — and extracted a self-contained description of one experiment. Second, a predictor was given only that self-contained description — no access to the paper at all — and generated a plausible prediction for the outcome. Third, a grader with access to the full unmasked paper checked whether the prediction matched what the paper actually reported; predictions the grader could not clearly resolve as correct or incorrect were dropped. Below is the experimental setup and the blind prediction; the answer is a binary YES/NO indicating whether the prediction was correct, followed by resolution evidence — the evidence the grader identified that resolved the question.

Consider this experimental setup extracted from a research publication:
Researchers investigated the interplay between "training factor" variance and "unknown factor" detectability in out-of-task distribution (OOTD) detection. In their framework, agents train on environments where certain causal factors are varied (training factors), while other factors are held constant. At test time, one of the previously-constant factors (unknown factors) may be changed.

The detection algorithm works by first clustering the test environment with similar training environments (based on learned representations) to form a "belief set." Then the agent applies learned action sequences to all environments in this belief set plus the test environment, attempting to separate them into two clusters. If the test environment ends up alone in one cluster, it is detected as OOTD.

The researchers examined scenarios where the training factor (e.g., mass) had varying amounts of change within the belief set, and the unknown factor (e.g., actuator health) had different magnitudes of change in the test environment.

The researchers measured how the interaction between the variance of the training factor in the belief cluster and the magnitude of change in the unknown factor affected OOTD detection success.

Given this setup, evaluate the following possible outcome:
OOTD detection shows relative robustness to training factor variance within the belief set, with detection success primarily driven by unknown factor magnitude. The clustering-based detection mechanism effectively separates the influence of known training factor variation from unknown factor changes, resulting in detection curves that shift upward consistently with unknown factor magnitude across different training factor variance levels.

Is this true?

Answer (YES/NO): NO